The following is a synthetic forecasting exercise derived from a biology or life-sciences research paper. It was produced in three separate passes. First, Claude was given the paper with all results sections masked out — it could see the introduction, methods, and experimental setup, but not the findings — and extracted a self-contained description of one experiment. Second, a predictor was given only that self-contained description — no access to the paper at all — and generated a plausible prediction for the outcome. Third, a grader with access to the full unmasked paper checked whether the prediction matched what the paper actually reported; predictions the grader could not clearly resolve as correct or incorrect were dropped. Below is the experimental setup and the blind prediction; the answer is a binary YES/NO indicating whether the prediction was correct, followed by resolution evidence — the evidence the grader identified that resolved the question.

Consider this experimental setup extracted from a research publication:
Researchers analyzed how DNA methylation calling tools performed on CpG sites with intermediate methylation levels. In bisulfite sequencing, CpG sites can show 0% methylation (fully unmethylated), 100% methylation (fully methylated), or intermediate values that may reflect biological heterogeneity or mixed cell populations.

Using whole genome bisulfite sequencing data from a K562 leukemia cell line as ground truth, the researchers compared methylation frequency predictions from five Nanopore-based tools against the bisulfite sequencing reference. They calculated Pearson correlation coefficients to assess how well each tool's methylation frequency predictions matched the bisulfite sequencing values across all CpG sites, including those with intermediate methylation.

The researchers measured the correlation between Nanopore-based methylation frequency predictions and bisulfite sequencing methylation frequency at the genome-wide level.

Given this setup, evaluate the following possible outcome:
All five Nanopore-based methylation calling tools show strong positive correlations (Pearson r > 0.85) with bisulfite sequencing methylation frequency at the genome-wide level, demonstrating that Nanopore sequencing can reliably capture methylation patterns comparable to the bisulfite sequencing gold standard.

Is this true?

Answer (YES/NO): NO